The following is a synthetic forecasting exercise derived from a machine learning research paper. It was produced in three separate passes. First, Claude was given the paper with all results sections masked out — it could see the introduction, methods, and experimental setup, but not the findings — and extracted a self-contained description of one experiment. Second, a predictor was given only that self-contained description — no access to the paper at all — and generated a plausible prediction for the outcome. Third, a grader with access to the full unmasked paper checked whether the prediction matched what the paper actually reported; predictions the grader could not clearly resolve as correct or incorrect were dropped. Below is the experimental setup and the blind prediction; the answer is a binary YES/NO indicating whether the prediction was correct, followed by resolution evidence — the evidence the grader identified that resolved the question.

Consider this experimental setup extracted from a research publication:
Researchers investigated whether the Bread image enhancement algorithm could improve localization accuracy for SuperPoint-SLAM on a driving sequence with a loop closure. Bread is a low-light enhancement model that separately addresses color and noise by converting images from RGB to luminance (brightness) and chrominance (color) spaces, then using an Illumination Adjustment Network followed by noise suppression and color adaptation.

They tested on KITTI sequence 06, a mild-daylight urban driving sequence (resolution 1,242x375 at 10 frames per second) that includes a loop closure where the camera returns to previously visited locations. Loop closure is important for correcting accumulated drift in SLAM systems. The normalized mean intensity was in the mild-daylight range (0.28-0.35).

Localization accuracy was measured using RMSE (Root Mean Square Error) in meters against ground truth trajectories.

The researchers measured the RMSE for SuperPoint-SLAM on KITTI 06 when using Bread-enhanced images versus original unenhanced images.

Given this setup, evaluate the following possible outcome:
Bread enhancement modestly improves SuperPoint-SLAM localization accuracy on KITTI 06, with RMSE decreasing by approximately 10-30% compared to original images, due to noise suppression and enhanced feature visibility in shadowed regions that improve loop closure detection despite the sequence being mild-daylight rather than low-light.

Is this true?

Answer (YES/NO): YES